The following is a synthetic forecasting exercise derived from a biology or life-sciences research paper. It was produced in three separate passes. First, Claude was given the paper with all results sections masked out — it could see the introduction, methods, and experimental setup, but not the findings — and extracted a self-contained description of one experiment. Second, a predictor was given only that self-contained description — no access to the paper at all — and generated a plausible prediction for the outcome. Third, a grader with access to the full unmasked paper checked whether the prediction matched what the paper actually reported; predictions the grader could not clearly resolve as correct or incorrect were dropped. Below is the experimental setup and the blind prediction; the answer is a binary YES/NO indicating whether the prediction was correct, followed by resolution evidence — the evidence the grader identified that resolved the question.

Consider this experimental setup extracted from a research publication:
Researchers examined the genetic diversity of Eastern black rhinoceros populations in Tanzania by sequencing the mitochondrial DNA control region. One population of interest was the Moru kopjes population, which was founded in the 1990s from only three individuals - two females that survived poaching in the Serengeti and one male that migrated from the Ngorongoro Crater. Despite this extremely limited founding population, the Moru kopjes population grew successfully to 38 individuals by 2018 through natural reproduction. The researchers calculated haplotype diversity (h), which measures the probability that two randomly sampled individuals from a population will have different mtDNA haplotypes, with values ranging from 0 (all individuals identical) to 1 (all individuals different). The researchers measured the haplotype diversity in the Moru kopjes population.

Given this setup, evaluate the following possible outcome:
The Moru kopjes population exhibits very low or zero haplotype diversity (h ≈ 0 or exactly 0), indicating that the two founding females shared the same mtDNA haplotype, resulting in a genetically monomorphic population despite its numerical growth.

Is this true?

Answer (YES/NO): NO